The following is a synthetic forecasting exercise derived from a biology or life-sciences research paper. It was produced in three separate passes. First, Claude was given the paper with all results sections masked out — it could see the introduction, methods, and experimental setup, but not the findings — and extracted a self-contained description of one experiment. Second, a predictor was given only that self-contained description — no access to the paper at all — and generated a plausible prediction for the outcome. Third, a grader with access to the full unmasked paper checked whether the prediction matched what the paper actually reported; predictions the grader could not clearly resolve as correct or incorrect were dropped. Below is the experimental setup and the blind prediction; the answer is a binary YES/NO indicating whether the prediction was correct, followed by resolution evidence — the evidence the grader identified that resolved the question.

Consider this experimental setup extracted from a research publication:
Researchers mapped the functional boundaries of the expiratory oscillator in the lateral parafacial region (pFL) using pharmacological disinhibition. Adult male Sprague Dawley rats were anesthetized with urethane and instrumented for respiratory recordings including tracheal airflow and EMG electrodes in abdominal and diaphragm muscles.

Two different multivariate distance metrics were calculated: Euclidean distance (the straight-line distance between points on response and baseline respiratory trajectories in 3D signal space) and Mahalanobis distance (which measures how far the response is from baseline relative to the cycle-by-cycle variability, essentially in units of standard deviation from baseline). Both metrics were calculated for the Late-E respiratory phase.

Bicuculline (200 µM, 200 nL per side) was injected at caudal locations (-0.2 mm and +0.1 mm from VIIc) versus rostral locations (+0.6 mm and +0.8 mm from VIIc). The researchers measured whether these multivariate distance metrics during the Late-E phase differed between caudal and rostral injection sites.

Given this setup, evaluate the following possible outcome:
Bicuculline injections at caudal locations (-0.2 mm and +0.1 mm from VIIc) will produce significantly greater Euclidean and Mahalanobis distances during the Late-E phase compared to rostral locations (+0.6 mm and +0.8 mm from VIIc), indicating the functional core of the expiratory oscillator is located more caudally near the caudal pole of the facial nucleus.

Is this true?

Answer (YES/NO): NO